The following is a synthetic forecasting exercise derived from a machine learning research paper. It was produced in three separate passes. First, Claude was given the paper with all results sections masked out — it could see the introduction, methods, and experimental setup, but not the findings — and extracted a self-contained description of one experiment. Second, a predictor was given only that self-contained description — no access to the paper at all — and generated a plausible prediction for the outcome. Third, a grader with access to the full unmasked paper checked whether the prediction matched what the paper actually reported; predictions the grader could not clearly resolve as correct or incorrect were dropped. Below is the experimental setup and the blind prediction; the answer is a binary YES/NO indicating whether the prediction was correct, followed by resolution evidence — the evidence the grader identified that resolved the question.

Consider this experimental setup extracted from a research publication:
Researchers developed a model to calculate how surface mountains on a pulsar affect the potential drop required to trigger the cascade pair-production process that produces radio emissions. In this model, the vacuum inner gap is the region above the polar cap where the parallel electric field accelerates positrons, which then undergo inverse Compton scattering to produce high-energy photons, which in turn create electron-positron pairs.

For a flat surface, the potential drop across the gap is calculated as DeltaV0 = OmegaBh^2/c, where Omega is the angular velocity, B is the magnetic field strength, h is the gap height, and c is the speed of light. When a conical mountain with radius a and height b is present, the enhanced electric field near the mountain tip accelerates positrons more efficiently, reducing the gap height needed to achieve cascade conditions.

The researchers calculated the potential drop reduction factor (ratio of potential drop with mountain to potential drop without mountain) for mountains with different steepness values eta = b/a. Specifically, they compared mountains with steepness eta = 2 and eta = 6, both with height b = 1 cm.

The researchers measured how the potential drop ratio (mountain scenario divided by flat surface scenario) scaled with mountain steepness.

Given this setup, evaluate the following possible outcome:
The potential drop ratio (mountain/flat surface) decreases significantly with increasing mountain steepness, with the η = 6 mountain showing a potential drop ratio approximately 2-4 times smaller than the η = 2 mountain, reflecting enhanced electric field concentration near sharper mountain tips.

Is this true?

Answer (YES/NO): YES